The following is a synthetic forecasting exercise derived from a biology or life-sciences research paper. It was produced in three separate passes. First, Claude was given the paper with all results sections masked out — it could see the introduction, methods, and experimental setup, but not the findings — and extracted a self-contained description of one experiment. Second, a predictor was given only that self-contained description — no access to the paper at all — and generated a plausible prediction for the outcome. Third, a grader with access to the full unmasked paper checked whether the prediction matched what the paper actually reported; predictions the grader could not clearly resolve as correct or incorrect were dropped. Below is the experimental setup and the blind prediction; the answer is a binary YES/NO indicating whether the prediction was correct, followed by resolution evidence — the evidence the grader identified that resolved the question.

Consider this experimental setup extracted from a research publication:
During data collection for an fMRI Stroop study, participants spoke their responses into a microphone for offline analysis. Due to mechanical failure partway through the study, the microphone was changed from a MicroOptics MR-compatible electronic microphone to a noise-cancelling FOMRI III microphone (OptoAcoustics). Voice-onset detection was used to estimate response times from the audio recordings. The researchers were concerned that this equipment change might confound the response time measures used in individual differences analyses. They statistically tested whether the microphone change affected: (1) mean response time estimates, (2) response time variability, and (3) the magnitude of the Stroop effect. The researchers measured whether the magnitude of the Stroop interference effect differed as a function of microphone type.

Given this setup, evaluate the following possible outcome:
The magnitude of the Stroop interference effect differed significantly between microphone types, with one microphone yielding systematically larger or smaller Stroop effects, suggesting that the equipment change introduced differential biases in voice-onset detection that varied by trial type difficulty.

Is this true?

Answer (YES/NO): NO